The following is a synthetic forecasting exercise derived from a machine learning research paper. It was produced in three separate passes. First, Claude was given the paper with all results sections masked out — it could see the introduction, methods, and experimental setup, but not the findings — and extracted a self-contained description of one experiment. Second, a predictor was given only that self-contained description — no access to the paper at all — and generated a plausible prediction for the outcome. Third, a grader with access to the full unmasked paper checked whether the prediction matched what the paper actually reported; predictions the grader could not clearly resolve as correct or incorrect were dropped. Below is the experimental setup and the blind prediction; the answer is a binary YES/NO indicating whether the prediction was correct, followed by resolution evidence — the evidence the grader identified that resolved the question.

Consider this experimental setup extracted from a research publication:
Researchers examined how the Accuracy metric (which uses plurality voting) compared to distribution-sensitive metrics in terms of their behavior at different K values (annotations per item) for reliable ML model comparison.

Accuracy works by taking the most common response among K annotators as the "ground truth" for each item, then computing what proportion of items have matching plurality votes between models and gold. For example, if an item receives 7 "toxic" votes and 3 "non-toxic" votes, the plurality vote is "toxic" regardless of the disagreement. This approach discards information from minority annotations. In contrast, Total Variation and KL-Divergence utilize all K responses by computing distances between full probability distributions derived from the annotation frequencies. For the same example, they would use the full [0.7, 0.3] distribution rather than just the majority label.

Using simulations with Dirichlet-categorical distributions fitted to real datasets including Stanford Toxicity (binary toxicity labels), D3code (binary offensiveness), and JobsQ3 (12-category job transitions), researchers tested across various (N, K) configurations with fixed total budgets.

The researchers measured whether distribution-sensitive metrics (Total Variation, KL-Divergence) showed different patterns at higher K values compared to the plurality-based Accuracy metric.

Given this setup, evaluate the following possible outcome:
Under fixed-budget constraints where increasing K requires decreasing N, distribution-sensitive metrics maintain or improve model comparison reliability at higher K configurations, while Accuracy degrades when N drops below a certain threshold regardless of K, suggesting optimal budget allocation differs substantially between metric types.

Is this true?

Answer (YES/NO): NO